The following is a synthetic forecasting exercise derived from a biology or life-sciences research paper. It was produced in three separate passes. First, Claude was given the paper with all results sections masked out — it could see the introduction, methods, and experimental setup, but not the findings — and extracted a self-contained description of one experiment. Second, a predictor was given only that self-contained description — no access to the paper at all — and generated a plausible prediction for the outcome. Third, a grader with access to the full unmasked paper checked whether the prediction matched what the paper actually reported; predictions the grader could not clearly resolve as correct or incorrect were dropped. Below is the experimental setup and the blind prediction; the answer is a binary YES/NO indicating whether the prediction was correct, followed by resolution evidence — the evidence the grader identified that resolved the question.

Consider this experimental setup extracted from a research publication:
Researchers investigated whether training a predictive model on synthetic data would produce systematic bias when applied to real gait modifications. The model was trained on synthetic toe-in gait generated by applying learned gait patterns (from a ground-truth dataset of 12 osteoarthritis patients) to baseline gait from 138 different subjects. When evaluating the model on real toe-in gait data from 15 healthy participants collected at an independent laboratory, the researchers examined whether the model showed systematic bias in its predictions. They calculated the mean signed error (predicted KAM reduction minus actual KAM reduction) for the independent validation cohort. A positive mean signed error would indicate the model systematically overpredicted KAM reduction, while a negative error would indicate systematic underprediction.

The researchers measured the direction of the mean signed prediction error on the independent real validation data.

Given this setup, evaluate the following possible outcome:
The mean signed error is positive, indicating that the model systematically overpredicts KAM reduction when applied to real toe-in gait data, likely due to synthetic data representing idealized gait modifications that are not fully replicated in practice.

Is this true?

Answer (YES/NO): NO